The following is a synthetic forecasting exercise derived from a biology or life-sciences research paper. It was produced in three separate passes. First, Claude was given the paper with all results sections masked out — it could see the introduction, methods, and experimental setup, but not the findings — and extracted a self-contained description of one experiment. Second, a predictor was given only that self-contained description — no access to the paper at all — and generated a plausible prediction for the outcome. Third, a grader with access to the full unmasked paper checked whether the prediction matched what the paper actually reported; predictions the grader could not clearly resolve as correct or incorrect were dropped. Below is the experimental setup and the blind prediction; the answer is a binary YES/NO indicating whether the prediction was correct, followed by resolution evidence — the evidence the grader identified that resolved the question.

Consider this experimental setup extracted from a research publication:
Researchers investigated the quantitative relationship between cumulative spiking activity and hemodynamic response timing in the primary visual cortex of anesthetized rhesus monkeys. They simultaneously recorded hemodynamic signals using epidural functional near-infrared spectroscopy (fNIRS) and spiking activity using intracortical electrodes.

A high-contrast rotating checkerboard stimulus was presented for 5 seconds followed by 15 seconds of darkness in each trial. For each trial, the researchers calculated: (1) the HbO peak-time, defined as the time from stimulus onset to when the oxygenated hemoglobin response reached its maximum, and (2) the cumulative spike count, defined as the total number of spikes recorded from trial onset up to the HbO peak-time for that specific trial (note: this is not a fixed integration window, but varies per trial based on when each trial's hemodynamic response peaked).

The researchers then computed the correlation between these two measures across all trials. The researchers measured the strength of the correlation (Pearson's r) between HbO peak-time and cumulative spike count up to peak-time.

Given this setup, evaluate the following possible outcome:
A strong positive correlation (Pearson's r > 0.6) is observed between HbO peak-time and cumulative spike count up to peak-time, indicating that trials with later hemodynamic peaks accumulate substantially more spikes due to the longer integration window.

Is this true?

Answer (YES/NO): YES